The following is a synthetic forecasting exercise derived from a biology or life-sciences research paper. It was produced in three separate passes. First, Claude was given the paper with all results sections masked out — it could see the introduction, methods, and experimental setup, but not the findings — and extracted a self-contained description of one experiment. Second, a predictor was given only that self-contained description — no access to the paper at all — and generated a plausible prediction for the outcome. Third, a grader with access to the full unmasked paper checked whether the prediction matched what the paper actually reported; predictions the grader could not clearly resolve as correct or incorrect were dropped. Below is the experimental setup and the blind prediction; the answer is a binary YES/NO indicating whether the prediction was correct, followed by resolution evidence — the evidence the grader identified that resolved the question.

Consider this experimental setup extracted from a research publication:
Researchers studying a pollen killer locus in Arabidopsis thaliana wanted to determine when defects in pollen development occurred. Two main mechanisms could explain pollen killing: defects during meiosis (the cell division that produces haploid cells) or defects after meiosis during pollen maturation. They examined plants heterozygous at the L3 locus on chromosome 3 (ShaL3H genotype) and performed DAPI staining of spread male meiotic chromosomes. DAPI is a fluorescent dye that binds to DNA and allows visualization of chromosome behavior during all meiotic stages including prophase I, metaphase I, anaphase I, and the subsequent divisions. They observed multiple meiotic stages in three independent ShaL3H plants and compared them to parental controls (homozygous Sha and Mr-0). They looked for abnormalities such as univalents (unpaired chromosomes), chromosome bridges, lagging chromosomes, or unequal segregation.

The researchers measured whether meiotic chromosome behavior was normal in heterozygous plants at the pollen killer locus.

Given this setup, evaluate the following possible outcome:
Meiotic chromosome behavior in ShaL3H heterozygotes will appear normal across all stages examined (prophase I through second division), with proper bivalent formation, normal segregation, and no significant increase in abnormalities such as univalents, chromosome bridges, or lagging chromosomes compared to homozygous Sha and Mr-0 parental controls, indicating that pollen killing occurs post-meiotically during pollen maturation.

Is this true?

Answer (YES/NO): YES